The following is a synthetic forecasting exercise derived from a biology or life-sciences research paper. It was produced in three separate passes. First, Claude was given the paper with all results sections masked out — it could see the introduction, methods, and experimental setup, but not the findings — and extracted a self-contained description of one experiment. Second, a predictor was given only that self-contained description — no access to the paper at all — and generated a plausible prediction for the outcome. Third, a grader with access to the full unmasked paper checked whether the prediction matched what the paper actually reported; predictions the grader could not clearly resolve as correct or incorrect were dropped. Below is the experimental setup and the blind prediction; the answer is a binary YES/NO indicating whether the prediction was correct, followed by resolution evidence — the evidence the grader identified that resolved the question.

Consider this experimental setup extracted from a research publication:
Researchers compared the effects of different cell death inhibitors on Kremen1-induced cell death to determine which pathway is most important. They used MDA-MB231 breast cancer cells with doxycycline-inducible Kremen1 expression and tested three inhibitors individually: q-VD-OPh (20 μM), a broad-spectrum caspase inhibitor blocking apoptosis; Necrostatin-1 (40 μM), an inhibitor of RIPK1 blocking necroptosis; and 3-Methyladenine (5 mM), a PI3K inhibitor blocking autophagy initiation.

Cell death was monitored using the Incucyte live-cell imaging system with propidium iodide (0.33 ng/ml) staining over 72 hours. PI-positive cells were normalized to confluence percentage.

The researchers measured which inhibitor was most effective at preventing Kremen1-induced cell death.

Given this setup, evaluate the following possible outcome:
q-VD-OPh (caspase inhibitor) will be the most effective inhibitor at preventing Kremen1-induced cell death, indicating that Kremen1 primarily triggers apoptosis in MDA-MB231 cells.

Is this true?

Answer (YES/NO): NO